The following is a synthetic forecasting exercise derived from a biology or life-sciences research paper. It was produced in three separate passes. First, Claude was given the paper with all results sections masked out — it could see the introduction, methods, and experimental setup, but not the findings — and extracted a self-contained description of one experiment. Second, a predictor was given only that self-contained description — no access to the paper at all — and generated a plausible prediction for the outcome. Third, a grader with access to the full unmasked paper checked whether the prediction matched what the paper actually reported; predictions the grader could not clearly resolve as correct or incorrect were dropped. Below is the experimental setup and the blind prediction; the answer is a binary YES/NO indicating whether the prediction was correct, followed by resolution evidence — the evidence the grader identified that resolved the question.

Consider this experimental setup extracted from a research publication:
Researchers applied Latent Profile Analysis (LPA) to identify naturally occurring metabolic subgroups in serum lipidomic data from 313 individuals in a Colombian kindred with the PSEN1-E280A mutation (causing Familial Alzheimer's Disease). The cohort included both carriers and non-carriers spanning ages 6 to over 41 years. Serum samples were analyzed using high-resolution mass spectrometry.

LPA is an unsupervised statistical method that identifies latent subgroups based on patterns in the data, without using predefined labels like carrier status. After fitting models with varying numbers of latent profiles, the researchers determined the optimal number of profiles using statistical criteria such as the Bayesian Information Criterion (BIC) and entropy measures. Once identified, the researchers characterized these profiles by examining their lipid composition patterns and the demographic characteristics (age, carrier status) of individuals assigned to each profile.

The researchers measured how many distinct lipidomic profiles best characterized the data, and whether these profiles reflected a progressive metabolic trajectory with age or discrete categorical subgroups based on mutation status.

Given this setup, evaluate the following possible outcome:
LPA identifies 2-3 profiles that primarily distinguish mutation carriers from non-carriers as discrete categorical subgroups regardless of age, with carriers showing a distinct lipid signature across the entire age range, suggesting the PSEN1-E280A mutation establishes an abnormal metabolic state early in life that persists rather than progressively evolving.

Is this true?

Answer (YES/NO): NO